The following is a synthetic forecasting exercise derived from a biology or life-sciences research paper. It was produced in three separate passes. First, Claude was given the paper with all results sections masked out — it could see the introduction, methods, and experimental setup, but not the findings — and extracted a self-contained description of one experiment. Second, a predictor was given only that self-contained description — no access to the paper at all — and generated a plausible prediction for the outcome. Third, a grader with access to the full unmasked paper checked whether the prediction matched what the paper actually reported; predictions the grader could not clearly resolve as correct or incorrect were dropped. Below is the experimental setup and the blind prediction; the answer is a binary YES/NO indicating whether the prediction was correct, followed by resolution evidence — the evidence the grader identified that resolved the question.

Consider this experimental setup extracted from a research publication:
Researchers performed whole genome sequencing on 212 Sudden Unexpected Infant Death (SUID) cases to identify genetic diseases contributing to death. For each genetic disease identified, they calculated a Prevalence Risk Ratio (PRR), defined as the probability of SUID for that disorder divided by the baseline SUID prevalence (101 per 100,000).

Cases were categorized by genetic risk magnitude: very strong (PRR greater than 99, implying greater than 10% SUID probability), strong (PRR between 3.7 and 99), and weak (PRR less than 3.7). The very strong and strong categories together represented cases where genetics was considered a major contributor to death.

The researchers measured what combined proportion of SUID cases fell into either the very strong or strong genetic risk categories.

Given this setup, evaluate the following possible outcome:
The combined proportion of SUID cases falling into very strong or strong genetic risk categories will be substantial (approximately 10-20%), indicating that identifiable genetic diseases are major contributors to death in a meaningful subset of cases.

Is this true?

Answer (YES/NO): NO